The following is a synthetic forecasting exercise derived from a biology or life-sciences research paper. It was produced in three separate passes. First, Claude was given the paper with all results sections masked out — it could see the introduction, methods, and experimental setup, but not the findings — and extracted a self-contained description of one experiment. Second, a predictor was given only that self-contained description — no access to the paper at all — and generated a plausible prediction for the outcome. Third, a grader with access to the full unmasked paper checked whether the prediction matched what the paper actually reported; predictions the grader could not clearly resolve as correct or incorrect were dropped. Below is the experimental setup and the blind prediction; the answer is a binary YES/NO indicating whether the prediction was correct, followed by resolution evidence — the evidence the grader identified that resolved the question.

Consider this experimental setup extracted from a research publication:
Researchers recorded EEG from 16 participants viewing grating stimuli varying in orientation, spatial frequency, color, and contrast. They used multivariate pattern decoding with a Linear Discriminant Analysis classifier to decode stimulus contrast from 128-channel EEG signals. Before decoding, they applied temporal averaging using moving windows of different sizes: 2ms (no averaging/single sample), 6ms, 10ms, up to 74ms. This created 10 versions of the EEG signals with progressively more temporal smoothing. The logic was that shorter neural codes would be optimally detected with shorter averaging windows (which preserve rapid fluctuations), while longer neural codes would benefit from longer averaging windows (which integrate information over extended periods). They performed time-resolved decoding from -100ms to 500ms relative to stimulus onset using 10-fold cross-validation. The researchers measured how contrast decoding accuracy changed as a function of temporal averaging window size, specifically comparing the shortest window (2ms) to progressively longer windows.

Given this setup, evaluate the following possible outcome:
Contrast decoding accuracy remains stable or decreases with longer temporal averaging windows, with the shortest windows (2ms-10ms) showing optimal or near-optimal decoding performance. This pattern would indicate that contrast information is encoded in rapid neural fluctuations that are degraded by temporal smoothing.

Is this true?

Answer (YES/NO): NO